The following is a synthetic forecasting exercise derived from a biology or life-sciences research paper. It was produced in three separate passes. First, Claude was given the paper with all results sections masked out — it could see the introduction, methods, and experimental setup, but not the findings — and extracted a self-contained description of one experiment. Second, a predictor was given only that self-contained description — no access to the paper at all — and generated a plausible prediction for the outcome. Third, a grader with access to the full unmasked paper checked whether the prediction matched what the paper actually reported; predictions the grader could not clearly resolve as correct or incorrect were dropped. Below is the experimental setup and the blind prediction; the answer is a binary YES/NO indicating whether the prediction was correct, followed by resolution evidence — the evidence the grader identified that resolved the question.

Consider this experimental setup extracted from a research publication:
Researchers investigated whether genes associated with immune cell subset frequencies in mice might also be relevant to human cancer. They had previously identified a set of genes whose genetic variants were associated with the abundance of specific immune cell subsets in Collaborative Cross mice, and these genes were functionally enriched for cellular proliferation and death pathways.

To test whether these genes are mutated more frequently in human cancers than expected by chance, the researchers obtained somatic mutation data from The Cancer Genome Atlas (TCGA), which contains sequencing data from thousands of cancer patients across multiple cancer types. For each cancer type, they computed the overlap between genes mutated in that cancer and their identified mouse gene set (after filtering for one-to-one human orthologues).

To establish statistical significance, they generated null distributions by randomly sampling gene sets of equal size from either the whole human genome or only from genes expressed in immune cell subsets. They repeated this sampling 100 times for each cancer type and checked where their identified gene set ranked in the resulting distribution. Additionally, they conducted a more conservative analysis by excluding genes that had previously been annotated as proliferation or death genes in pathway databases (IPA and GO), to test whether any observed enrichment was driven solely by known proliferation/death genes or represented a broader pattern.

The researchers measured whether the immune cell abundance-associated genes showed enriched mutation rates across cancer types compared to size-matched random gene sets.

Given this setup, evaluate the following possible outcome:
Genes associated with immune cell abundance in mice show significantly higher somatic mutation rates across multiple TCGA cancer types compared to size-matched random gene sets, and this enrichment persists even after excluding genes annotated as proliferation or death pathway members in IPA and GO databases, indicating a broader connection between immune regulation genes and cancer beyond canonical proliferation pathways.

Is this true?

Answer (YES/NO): YES